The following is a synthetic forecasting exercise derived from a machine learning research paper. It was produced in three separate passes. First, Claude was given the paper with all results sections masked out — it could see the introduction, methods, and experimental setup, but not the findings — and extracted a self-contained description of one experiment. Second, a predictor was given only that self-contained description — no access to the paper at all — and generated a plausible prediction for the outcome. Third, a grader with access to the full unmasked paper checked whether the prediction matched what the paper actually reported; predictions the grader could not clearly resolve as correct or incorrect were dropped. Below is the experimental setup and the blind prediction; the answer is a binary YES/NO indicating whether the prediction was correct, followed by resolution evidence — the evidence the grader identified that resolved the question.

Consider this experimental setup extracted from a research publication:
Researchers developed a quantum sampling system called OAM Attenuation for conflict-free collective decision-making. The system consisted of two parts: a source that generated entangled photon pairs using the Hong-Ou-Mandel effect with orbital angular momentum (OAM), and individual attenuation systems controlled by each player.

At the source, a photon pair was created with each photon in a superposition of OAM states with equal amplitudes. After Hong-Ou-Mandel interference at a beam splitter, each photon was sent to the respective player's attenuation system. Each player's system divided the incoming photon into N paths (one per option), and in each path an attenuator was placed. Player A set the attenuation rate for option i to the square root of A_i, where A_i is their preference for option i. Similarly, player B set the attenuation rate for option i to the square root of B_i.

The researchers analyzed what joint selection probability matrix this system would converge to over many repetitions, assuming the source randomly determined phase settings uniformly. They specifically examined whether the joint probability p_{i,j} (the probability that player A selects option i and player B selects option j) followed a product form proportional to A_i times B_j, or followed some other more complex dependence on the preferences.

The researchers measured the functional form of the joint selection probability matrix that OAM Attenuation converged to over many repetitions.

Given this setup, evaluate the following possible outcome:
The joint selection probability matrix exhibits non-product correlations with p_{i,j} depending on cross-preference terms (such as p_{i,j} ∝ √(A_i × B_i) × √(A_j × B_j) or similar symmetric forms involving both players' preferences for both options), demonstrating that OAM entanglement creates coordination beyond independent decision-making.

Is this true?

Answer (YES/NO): NO